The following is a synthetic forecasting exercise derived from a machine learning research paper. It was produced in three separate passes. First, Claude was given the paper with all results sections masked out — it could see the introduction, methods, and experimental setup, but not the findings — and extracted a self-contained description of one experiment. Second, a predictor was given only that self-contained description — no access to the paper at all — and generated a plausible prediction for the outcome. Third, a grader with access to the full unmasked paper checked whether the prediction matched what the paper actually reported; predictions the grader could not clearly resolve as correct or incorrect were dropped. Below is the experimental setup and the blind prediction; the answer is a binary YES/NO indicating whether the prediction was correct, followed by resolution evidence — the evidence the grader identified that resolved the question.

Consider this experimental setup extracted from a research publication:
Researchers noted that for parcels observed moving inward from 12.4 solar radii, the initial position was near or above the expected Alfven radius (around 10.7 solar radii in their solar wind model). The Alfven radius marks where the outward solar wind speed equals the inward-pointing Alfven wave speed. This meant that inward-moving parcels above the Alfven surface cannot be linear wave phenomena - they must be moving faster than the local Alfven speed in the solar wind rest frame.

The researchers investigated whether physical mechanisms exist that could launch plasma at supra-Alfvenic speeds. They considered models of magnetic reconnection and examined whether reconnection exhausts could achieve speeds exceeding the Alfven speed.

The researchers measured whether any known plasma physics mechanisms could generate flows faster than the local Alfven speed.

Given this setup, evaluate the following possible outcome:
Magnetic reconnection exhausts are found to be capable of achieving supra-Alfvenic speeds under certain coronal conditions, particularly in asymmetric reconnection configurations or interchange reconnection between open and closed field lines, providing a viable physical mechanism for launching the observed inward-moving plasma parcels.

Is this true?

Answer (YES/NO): NO